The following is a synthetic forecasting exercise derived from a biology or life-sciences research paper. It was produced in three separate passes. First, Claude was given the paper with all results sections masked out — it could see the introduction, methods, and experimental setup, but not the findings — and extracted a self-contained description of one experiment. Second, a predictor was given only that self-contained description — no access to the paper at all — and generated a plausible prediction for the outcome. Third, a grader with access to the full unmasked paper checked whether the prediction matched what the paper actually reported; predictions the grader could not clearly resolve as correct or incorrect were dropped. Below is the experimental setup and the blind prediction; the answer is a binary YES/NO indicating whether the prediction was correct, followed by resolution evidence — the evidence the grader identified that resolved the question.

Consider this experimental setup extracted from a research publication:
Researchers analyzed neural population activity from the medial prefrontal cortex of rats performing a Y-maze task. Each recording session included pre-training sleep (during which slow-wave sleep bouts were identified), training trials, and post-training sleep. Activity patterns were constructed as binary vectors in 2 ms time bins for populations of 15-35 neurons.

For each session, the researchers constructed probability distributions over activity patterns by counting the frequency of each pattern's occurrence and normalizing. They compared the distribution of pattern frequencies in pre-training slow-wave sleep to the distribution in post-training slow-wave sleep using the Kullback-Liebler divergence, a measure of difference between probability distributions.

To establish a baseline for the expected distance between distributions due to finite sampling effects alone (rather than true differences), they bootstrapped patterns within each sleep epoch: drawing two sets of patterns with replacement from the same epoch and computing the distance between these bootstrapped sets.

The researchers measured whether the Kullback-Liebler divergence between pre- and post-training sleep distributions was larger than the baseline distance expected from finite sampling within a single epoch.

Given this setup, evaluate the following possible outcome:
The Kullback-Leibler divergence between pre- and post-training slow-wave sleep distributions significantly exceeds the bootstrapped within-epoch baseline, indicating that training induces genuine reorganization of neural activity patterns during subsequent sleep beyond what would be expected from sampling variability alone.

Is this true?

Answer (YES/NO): YES